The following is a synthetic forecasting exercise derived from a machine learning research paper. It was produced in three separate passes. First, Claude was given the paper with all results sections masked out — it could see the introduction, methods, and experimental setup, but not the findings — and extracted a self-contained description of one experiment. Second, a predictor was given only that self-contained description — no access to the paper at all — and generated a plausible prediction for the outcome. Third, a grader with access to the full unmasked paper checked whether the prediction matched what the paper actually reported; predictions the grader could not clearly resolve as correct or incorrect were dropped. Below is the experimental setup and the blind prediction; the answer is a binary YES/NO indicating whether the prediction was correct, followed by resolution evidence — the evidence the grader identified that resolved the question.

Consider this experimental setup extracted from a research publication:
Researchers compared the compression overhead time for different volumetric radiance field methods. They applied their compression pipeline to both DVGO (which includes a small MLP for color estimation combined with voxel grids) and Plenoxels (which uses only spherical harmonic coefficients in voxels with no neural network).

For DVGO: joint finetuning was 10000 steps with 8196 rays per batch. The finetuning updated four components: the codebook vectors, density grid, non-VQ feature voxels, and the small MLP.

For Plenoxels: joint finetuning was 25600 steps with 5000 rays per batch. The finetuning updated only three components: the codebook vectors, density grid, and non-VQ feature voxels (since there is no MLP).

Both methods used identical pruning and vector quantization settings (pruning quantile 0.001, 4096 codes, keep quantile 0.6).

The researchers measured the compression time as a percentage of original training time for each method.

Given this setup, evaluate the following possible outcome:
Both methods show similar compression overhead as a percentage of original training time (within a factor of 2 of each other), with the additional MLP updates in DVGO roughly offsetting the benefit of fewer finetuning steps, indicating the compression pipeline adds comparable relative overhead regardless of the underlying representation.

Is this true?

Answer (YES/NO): NO